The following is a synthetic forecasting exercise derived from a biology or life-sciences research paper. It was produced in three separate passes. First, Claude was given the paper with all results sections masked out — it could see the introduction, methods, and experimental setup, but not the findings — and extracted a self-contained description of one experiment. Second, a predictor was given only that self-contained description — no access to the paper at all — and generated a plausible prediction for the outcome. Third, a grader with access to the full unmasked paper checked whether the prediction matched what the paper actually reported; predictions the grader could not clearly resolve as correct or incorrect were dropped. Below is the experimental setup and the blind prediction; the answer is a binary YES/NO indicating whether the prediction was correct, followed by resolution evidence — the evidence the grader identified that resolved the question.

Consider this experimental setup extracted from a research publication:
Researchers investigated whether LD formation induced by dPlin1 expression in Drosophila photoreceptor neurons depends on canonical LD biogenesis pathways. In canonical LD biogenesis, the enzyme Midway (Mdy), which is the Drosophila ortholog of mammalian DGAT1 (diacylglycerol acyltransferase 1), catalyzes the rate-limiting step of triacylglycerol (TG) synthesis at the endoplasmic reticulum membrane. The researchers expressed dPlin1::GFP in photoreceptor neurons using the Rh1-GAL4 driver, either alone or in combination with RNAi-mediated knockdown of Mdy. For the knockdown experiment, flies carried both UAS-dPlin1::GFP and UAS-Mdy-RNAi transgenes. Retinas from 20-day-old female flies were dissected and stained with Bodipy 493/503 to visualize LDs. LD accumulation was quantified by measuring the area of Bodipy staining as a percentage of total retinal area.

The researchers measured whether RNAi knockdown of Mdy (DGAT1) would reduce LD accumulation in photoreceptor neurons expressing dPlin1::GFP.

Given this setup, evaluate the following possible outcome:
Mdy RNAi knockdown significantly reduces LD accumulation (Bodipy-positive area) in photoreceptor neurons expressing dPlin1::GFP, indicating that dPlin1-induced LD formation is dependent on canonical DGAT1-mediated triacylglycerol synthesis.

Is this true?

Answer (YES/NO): NO